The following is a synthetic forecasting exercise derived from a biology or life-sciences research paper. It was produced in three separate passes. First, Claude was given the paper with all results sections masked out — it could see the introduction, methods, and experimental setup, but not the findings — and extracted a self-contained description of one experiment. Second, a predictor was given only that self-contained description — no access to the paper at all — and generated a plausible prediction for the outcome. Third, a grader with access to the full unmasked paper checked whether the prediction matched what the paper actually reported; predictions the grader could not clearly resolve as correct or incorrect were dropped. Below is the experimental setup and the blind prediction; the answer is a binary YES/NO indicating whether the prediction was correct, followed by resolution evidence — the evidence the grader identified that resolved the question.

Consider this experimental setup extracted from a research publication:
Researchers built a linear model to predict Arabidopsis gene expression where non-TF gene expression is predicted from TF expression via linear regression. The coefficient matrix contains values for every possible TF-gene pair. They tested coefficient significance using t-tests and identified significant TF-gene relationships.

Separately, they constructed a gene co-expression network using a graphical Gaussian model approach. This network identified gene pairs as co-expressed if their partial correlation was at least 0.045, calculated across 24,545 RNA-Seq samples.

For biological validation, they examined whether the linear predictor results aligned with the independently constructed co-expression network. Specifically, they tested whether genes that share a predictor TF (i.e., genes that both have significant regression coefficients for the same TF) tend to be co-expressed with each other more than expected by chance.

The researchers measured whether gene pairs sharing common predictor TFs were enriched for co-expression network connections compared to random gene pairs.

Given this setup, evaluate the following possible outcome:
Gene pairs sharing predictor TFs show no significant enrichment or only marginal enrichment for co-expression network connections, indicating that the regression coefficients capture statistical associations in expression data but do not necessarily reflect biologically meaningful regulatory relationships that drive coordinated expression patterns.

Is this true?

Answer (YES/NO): NO